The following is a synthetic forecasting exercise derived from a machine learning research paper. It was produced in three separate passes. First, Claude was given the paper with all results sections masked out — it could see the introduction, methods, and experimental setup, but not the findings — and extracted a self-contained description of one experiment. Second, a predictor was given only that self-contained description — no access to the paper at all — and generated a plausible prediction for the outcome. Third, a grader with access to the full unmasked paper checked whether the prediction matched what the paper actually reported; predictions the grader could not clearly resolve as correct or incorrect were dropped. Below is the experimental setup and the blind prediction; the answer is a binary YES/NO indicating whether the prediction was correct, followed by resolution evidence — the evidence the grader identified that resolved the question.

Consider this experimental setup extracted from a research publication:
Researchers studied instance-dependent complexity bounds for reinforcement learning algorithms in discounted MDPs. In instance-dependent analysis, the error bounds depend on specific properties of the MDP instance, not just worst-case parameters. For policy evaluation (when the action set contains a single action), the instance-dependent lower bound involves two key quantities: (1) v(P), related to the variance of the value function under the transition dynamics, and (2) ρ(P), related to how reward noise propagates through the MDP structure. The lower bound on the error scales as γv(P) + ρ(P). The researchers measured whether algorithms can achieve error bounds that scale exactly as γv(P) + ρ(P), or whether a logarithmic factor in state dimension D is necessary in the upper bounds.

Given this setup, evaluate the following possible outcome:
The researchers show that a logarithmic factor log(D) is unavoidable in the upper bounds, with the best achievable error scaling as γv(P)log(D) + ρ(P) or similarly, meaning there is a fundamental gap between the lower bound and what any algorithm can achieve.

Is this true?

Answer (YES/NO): NO